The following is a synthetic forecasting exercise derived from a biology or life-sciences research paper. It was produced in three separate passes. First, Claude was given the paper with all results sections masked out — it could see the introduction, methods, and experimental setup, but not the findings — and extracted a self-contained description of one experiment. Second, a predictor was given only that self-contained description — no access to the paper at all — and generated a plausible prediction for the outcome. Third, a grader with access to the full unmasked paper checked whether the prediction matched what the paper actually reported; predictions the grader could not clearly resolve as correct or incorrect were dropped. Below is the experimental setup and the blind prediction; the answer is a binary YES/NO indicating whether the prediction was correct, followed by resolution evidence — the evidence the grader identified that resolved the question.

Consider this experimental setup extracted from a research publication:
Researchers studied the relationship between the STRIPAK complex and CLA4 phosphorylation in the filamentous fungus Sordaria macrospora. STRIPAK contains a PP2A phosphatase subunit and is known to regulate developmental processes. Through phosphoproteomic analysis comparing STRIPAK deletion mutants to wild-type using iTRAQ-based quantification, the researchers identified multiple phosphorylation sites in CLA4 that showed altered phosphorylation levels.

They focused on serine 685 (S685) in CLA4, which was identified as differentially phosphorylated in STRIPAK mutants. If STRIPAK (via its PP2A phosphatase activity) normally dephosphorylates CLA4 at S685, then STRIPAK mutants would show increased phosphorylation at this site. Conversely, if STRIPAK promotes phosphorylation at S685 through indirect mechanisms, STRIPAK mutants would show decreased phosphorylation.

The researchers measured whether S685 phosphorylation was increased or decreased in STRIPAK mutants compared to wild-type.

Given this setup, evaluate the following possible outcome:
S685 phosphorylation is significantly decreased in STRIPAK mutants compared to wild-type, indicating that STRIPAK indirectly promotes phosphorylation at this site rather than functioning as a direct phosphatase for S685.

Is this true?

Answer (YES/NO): NO